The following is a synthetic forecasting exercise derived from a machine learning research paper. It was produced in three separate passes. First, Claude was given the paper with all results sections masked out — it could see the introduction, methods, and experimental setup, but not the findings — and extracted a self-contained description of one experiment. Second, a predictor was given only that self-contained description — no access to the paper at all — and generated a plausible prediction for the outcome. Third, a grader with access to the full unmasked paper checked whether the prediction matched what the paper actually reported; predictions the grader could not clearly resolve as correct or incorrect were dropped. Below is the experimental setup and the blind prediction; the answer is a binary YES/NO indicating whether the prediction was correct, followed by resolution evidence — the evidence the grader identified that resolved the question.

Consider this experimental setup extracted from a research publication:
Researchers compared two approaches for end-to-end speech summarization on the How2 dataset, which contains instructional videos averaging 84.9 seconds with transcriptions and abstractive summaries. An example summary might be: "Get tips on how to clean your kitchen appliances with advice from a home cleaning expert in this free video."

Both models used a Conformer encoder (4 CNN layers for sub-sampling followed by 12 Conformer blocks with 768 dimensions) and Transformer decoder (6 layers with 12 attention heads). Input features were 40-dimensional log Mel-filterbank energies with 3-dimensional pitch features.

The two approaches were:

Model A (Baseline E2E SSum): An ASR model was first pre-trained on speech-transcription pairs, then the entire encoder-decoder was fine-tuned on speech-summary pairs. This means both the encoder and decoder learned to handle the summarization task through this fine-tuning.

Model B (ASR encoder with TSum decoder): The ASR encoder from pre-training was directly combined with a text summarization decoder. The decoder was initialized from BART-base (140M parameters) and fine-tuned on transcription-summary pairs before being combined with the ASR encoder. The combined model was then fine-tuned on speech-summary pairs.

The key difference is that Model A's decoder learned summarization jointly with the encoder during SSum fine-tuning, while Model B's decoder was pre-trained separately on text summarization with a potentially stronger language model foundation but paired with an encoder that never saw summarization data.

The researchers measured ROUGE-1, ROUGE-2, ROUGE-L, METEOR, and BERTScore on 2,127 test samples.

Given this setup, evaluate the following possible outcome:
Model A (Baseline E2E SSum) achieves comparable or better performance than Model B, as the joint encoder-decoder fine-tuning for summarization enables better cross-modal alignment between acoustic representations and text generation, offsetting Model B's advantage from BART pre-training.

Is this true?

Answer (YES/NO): YES